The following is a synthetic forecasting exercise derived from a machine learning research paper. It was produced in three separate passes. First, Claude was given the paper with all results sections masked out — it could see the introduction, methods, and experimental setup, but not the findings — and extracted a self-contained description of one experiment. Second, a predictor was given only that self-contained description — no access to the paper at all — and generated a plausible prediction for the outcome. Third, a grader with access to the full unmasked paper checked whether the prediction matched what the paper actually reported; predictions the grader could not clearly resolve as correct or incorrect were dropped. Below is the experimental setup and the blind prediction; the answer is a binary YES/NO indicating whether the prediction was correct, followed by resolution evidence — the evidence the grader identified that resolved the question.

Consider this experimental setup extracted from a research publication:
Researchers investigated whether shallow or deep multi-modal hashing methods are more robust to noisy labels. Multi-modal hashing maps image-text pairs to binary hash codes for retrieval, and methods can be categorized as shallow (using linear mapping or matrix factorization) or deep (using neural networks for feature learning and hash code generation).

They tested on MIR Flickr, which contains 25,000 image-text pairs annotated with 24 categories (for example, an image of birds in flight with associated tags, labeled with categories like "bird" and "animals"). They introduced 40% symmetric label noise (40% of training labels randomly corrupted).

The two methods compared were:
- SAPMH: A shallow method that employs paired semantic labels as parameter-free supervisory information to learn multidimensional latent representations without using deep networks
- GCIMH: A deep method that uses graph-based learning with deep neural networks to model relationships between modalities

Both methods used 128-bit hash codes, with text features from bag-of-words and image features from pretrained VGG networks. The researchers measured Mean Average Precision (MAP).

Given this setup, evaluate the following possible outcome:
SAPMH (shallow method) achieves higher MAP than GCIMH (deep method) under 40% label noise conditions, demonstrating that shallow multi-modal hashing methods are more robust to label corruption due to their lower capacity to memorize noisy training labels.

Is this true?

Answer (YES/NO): YES